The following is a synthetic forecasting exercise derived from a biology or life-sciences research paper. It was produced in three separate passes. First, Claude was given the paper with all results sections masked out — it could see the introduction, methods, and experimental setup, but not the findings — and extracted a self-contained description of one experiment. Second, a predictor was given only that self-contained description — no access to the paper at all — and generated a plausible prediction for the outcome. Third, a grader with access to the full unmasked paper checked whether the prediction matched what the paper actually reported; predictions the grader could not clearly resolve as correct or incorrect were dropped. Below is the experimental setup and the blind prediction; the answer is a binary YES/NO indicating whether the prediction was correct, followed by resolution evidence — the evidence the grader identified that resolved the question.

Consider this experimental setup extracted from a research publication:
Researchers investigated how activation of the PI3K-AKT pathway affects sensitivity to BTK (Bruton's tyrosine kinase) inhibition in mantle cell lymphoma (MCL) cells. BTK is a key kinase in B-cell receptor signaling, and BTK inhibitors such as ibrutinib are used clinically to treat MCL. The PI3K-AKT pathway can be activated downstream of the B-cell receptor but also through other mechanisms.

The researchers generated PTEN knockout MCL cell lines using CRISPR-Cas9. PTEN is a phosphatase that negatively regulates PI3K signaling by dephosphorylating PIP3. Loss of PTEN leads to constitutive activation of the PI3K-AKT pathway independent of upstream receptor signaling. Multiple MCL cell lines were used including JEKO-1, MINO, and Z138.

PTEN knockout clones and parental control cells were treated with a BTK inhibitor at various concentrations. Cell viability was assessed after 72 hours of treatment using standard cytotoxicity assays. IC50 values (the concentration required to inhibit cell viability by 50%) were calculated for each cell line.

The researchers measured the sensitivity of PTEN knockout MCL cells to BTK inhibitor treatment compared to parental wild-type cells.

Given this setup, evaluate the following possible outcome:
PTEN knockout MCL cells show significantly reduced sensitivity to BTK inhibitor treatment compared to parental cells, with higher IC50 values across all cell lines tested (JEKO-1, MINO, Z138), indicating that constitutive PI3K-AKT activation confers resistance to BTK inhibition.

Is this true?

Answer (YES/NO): NO